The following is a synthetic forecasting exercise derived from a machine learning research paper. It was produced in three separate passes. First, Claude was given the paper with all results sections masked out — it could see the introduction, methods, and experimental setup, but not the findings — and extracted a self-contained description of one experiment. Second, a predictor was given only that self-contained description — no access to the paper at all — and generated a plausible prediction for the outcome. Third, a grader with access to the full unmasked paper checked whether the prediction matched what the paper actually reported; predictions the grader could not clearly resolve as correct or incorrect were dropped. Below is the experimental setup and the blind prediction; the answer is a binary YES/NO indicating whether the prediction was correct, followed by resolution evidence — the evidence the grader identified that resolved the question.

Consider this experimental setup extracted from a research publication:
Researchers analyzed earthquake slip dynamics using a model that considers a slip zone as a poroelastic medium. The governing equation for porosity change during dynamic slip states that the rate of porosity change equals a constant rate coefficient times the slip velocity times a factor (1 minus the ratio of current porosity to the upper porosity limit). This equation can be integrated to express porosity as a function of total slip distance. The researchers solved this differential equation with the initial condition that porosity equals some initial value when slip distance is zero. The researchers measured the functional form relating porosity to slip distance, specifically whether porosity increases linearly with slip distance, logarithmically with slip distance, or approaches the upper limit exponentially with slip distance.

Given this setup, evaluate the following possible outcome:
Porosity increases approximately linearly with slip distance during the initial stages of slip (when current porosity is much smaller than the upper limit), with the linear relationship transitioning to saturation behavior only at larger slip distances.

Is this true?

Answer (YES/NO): NO